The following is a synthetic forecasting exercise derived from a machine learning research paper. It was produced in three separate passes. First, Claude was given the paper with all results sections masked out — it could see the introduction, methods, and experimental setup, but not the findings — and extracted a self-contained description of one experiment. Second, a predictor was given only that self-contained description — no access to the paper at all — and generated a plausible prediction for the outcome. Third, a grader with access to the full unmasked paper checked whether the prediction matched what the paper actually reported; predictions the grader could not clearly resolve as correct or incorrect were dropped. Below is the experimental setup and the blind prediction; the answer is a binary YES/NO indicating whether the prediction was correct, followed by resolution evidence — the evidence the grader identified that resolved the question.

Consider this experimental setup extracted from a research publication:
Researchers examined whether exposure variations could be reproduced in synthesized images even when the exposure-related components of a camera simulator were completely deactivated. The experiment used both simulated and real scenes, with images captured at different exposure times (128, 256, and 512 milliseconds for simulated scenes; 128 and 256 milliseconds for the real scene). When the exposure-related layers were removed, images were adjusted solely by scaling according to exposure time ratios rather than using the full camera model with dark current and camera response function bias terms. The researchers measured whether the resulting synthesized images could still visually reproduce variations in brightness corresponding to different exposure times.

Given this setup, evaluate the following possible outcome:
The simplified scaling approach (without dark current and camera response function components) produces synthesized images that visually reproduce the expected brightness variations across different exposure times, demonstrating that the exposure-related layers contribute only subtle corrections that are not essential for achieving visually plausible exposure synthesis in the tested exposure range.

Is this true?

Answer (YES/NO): NO